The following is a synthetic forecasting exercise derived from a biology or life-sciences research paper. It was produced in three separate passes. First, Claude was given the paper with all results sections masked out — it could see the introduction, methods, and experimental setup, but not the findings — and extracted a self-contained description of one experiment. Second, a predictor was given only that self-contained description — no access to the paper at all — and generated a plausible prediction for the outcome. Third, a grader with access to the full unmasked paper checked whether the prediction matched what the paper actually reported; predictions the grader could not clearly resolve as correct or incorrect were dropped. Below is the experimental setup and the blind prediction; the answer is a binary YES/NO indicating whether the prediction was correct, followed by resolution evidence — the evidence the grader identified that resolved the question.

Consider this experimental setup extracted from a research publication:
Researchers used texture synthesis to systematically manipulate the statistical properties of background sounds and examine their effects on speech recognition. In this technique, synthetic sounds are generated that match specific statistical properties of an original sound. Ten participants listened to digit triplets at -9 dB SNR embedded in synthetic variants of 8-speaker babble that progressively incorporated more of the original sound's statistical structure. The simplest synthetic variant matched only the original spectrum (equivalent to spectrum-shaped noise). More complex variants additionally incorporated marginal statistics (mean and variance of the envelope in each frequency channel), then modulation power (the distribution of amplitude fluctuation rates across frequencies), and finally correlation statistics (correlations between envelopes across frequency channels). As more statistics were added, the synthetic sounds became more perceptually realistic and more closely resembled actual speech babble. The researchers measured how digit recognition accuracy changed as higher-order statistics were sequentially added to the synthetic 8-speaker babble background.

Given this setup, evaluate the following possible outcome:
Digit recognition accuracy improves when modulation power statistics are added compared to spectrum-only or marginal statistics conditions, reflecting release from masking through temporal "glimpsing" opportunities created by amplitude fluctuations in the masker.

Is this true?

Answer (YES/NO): NO